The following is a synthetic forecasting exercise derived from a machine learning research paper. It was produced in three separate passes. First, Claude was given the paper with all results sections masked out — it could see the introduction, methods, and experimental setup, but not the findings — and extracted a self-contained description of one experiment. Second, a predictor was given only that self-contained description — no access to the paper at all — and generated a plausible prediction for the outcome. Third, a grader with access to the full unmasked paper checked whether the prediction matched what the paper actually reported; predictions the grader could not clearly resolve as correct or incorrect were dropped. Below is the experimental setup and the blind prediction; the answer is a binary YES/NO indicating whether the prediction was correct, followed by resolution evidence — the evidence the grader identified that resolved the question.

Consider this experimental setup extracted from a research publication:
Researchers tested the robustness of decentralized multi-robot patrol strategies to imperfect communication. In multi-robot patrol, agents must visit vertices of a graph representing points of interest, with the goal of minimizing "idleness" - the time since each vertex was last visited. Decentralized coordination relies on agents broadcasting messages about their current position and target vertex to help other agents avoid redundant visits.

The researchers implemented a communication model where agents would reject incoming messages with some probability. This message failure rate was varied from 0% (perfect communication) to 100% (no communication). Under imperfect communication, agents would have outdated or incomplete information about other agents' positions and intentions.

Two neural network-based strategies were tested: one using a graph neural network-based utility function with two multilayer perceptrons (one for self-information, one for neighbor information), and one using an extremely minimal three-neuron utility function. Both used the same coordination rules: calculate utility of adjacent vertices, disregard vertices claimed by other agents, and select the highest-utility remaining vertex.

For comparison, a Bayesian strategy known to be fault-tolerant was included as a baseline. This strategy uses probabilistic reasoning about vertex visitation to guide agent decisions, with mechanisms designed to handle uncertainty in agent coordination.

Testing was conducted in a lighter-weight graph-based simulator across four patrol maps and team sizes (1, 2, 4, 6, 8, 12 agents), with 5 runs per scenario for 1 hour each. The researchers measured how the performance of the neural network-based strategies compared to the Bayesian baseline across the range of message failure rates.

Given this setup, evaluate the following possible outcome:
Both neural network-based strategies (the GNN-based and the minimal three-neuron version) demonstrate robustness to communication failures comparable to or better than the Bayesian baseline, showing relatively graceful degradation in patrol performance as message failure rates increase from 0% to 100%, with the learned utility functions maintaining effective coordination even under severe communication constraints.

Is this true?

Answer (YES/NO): YES